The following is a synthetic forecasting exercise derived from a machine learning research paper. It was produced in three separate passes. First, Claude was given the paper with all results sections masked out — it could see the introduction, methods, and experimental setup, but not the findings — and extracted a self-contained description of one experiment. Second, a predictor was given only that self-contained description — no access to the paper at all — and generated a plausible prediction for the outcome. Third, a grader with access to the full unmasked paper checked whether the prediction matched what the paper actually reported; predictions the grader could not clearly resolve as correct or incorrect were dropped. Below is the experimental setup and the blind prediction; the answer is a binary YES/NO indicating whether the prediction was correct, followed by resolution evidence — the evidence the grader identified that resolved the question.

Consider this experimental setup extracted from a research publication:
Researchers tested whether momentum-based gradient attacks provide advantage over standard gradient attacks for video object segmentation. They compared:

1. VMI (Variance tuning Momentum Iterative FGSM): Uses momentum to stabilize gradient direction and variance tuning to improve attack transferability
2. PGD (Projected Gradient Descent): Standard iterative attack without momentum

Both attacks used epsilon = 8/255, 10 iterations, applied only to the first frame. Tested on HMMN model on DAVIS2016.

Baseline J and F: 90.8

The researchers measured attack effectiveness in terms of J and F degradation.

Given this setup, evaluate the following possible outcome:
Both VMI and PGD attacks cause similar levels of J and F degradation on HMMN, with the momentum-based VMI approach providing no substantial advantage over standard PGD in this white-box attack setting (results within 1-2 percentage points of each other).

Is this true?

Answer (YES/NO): YES